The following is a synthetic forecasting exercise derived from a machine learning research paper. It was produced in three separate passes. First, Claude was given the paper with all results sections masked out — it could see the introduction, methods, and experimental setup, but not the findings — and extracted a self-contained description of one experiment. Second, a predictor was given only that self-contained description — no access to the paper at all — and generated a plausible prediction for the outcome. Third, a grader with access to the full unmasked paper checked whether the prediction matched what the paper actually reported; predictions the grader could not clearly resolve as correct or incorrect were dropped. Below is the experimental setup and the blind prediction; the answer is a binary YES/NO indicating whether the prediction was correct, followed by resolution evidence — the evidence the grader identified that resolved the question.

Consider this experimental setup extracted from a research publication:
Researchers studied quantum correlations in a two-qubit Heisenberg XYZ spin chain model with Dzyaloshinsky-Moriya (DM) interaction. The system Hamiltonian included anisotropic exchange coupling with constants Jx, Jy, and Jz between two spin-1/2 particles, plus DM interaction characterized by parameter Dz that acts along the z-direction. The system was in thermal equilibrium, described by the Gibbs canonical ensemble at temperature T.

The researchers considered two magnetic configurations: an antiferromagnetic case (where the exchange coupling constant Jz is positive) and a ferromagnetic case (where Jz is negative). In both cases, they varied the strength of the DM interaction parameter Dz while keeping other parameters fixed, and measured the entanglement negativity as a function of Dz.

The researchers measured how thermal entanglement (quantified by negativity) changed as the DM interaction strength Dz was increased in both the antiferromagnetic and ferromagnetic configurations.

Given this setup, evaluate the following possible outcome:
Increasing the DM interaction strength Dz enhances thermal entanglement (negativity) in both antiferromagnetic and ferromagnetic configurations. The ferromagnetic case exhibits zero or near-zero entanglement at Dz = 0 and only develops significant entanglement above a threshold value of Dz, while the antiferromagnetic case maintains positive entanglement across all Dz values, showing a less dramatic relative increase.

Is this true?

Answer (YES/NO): NO